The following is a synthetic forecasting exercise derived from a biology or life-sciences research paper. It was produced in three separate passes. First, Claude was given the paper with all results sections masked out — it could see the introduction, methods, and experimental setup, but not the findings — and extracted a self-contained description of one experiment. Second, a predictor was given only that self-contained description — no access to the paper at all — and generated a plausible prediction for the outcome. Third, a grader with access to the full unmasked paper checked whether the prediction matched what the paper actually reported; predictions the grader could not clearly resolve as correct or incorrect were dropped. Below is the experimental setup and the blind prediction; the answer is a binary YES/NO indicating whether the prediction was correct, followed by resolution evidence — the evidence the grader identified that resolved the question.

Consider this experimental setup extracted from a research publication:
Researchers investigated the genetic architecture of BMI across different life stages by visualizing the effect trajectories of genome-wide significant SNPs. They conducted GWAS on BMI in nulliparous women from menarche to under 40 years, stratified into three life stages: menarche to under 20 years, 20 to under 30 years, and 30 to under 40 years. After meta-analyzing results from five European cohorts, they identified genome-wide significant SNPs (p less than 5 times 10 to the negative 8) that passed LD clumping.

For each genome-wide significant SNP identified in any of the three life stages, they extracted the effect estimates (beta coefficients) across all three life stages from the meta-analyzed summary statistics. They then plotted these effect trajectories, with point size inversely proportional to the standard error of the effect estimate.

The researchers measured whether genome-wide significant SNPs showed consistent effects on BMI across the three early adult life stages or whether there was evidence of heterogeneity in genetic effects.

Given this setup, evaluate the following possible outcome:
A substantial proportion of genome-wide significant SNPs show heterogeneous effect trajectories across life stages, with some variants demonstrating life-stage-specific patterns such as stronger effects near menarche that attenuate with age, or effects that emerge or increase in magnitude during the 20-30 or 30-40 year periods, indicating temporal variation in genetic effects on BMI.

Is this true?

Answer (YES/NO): YES